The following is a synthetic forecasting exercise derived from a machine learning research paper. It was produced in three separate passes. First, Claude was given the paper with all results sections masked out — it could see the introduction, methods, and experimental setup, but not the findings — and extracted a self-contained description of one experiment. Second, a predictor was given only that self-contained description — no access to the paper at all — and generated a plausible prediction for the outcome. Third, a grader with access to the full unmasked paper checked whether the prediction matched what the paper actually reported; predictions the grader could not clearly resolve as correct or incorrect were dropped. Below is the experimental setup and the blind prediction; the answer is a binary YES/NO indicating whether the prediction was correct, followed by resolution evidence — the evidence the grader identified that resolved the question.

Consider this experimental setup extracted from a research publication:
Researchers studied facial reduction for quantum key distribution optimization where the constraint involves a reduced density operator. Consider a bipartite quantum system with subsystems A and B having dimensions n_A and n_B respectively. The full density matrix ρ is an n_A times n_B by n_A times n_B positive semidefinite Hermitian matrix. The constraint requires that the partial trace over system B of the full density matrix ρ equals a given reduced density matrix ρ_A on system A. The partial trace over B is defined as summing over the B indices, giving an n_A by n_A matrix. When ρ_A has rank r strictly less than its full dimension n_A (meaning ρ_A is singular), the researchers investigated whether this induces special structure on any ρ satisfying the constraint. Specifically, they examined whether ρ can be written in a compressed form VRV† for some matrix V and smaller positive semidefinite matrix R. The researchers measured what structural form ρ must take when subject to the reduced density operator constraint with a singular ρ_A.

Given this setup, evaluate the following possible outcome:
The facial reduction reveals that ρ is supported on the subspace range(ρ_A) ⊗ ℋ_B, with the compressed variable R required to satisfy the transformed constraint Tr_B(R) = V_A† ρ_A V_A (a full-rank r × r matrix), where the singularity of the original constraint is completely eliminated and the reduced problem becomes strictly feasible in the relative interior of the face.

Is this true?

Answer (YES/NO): NO